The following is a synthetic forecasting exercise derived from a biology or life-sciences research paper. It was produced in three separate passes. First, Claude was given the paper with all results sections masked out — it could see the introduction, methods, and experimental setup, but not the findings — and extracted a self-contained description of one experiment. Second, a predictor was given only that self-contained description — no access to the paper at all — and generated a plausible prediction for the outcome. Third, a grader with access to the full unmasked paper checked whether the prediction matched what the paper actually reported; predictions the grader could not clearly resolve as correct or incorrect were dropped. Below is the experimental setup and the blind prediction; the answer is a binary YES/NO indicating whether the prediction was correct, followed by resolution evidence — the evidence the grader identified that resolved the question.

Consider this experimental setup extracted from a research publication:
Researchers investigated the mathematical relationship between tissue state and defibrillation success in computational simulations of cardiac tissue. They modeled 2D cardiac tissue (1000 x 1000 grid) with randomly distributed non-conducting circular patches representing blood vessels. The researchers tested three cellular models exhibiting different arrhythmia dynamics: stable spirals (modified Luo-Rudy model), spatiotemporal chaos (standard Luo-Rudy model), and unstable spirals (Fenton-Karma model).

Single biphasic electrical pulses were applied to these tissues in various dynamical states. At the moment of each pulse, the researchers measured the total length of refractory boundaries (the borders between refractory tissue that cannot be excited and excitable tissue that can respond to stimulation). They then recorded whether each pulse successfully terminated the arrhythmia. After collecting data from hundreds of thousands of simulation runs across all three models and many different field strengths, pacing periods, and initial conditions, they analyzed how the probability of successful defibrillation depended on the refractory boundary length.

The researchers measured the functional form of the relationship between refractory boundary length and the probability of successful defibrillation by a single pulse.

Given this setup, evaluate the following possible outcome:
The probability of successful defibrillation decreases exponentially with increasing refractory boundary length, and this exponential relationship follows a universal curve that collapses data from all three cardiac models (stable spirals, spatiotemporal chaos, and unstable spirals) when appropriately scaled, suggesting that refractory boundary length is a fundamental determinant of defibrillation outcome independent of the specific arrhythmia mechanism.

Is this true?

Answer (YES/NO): NO